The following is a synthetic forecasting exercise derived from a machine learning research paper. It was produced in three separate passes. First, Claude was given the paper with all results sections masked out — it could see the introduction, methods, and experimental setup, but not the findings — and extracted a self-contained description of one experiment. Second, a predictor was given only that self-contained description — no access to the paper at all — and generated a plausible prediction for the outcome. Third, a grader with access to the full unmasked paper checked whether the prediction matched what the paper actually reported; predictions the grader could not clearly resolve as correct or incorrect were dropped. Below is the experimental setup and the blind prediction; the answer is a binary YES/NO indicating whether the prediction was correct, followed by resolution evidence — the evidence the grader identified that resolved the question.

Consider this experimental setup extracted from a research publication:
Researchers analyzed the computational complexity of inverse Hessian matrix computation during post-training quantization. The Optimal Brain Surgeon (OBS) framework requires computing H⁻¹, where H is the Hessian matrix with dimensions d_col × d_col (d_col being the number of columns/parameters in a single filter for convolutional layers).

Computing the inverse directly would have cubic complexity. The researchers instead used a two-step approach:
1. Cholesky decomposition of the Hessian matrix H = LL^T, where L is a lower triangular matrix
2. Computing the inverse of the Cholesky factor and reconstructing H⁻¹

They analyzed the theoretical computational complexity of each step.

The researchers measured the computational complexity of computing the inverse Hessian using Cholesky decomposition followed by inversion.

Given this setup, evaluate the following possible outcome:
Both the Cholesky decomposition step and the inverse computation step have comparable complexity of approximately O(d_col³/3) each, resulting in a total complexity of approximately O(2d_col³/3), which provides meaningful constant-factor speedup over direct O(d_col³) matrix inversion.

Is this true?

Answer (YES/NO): NO